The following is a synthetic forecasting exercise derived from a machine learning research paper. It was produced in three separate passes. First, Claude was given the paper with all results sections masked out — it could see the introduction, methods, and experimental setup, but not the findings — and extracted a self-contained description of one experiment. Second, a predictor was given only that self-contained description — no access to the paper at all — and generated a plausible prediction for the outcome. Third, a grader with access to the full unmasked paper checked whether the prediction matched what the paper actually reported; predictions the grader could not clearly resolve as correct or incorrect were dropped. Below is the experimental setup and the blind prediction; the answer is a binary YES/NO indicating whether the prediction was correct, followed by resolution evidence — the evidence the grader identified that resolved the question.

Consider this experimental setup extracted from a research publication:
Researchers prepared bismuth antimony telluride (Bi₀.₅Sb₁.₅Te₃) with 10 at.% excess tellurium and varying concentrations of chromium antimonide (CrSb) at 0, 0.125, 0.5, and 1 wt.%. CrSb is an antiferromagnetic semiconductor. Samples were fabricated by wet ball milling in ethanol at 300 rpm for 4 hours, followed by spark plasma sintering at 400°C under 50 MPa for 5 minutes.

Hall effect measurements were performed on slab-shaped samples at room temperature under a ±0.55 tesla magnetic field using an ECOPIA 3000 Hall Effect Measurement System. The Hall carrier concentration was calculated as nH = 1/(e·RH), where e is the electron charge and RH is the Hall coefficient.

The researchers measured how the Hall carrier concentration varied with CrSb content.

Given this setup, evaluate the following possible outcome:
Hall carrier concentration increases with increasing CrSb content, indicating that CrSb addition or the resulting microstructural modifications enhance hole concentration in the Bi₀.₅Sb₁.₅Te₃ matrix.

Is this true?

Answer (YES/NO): NO